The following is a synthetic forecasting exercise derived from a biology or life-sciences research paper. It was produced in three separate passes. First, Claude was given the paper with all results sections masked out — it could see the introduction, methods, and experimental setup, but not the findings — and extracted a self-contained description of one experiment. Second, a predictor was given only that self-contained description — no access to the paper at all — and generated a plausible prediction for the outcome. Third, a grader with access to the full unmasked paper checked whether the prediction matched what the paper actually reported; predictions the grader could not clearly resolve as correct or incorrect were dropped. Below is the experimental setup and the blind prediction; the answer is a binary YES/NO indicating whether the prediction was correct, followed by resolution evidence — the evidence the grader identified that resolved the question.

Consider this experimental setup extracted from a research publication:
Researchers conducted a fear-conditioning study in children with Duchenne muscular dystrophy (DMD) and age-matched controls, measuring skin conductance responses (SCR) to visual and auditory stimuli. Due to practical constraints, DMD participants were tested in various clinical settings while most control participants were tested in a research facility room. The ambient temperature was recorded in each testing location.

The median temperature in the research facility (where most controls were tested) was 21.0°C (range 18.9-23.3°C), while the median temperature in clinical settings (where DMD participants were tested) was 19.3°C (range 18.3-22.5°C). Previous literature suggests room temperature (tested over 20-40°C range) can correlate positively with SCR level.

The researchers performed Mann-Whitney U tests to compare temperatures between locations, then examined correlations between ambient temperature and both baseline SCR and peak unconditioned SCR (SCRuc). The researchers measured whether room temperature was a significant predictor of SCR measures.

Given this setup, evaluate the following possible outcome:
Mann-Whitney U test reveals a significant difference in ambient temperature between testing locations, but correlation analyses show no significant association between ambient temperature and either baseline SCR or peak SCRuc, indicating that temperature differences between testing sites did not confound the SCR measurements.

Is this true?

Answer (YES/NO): YES